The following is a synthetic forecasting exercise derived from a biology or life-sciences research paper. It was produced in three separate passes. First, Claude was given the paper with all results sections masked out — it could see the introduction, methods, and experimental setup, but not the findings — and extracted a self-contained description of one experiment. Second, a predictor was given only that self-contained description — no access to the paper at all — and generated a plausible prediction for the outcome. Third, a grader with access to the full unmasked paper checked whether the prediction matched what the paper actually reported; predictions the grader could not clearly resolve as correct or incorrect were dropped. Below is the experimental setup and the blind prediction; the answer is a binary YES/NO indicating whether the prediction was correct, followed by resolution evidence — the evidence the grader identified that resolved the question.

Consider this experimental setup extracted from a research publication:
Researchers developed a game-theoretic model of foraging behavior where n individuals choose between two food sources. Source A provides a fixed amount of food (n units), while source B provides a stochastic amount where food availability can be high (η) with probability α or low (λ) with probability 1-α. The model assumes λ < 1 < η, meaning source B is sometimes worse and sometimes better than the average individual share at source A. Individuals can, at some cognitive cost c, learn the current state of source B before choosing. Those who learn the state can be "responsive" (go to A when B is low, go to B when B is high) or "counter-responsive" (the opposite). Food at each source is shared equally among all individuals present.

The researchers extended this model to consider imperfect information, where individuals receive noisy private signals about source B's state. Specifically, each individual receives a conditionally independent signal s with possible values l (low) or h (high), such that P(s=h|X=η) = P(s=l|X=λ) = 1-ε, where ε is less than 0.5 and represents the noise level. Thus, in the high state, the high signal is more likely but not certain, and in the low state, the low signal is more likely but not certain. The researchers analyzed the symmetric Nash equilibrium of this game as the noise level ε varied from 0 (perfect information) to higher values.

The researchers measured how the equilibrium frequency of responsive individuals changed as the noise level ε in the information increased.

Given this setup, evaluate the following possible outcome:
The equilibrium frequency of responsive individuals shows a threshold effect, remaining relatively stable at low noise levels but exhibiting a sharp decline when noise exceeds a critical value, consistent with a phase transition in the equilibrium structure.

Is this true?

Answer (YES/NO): NO